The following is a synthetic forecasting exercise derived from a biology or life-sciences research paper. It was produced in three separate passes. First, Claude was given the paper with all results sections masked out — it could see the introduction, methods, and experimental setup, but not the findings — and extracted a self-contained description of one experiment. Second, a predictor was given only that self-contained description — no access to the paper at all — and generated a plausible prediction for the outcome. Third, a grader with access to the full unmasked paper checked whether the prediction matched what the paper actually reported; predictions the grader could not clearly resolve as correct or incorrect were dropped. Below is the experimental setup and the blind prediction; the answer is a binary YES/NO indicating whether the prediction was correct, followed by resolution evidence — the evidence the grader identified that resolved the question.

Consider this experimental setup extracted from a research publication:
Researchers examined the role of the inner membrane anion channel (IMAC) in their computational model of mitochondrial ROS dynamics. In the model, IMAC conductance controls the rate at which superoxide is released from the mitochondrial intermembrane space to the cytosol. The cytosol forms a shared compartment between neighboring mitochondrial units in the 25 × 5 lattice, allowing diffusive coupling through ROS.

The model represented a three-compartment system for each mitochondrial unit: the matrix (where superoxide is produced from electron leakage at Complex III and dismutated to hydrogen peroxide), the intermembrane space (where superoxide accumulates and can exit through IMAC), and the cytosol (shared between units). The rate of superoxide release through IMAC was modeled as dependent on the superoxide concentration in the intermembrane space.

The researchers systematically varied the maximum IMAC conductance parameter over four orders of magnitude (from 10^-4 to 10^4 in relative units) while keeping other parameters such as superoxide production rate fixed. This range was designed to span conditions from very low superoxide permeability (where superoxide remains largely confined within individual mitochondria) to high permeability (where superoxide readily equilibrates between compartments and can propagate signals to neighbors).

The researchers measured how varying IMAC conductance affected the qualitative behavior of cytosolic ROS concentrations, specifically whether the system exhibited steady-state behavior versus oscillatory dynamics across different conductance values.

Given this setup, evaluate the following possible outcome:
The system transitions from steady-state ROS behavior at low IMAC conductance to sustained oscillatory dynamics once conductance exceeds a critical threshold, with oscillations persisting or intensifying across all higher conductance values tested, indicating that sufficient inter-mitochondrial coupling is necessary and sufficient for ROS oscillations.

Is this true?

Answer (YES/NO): NO